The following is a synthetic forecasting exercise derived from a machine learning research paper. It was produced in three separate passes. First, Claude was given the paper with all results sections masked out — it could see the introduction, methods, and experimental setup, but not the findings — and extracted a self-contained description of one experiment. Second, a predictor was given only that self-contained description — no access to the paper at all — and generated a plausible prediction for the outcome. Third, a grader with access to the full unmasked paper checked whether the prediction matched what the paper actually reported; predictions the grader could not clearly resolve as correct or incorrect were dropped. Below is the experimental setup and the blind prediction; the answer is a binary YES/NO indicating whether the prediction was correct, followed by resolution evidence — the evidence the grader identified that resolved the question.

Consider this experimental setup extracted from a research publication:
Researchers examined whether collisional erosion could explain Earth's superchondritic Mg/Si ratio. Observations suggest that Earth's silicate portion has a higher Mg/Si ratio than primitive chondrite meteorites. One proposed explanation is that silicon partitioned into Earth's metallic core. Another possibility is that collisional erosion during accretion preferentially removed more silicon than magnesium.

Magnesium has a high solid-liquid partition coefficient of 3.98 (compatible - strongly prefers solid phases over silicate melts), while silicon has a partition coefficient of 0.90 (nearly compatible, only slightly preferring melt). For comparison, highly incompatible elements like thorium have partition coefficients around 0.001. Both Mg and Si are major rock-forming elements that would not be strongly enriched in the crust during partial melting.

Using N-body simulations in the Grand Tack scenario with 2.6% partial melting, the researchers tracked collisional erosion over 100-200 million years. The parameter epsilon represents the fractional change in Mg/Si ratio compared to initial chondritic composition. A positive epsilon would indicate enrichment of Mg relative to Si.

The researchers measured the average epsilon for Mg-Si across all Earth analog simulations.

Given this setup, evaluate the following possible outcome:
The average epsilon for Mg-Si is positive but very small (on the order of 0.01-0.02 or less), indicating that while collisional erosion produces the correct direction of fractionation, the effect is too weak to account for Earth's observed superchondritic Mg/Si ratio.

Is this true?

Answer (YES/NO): YES